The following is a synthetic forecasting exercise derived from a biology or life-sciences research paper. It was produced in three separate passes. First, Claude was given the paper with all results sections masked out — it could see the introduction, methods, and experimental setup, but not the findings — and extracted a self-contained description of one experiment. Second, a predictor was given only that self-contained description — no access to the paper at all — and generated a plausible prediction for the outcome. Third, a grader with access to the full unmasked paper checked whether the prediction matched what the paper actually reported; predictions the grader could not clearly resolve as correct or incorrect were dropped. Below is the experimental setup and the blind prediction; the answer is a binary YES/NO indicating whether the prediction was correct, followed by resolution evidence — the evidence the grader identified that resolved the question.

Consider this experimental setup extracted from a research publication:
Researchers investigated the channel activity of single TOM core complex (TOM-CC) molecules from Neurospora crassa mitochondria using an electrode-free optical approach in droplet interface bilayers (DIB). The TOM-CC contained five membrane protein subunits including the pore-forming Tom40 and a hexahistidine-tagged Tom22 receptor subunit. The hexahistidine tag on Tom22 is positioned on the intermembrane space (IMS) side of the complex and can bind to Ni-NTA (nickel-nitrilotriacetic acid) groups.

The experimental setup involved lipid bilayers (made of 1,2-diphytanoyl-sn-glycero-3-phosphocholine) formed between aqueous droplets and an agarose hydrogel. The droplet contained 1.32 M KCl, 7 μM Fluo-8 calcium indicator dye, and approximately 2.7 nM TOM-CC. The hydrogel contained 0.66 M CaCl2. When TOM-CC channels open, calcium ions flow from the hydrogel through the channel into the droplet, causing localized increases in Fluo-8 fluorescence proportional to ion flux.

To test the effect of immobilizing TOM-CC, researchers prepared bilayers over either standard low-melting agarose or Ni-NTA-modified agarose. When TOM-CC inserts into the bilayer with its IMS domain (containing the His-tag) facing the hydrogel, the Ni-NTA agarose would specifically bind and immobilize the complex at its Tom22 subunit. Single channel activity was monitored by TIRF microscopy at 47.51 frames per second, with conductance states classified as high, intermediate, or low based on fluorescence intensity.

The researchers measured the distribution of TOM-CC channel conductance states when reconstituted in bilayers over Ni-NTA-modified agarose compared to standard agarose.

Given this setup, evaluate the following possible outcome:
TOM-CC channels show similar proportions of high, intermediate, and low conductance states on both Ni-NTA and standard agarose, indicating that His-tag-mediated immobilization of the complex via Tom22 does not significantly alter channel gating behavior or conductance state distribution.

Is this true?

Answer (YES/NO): NO